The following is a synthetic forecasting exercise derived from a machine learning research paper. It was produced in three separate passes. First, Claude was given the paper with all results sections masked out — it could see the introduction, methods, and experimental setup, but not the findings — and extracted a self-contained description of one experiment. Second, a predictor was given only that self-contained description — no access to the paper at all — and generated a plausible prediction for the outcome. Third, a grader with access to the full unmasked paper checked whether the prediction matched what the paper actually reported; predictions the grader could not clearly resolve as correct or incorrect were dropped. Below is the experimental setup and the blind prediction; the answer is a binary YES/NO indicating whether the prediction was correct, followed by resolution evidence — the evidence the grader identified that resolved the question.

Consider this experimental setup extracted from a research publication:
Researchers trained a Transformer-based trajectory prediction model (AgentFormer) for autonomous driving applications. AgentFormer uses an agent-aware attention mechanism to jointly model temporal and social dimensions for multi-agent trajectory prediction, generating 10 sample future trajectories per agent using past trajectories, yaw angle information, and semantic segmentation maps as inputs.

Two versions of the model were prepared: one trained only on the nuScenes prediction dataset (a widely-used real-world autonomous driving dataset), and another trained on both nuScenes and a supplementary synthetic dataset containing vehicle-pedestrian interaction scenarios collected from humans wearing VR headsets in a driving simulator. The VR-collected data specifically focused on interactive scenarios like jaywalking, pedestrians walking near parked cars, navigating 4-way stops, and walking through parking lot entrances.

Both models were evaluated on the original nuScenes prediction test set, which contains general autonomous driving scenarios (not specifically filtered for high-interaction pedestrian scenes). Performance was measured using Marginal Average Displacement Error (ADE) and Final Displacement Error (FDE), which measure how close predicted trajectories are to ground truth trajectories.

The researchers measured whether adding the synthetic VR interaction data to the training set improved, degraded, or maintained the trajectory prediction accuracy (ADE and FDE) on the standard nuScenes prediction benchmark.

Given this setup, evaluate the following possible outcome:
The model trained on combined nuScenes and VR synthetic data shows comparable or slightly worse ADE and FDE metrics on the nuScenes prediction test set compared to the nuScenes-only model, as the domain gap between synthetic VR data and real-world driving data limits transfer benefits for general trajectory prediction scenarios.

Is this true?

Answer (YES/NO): NO